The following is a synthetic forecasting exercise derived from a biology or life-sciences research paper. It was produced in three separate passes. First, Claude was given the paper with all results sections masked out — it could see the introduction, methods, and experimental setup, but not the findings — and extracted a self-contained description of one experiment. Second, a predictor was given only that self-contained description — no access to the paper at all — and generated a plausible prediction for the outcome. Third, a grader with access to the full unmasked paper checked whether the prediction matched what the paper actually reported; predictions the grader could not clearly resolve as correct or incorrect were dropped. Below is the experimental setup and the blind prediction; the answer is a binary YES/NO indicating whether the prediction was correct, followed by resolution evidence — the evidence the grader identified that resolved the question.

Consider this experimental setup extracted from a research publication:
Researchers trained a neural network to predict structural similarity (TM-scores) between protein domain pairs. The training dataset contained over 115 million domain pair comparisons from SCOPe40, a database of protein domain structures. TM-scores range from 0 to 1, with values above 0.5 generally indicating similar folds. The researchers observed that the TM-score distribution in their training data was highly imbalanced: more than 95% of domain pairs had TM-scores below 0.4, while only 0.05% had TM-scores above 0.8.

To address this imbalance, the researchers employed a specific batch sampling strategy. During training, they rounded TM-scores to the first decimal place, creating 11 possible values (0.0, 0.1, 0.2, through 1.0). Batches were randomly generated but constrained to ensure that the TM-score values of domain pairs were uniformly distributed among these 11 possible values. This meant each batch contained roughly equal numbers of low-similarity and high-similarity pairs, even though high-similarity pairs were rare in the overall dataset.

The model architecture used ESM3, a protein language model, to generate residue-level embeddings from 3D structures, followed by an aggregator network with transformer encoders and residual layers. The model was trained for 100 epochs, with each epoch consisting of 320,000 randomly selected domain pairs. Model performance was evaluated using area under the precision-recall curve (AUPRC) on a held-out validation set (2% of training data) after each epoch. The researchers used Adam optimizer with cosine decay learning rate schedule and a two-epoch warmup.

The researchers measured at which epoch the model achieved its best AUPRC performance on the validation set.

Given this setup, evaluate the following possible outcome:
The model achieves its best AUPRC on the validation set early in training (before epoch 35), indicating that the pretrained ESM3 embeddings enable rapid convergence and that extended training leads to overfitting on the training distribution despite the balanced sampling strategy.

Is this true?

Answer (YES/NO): YES